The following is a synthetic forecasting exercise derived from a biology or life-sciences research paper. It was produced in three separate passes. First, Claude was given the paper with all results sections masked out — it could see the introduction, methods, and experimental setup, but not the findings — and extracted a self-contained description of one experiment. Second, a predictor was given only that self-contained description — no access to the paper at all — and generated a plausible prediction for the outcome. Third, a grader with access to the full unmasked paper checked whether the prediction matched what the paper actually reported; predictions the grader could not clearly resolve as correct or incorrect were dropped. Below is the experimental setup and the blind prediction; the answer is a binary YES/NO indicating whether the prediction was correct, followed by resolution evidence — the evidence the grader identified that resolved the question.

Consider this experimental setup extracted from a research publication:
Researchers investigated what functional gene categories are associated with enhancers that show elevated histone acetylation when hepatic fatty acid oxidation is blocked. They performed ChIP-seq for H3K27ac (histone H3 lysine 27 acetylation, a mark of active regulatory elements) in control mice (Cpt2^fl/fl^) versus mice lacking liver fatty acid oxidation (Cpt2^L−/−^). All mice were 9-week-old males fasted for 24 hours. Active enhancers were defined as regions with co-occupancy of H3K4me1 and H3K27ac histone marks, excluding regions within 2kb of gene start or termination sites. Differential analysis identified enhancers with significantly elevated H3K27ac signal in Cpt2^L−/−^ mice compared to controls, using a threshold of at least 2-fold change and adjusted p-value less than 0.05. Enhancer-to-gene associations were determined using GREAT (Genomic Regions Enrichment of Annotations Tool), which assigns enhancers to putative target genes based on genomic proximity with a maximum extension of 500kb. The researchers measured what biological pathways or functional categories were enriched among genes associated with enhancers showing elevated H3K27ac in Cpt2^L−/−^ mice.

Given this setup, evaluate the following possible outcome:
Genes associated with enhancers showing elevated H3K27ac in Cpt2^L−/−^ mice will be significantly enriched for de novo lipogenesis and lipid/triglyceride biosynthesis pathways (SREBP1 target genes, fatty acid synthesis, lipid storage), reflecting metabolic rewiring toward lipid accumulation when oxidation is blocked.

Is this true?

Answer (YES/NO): NO